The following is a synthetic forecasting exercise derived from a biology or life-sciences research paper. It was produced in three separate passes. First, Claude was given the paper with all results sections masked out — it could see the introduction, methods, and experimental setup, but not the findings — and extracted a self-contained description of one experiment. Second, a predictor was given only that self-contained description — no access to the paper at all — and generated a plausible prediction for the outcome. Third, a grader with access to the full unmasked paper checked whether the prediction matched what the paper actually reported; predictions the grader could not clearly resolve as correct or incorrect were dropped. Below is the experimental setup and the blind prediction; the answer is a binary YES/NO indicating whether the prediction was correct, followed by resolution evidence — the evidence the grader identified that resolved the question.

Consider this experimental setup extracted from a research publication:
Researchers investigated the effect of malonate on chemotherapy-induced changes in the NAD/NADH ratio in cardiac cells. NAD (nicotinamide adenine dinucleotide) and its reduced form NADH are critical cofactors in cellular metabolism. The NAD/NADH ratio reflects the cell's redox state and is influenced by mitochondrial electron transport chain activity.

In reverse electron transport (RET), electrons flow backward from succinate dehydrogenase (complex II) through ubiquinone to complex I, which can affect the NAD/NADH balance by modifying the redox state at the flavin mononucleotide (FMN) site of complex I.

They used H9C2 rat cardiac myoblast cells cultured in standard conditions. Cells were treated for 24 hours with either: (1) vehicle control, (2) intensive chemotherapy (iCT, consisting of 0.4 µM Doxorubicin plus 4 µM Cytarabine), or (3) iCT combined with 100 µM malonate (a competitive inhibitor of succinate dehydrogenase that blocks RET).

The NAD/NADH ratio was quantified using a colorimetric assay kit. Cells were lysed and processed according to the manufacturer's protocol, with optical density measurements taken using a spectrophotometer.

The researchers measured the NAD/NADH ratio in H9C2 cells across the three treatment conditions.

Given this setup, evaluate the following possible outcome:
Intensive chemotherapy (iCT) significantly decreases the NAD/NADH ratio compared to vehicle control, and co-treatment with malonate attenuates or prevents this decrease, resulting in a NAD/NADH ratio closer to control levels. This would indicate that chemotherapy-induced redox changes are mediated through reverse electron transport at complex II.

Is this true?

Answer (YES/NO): YES